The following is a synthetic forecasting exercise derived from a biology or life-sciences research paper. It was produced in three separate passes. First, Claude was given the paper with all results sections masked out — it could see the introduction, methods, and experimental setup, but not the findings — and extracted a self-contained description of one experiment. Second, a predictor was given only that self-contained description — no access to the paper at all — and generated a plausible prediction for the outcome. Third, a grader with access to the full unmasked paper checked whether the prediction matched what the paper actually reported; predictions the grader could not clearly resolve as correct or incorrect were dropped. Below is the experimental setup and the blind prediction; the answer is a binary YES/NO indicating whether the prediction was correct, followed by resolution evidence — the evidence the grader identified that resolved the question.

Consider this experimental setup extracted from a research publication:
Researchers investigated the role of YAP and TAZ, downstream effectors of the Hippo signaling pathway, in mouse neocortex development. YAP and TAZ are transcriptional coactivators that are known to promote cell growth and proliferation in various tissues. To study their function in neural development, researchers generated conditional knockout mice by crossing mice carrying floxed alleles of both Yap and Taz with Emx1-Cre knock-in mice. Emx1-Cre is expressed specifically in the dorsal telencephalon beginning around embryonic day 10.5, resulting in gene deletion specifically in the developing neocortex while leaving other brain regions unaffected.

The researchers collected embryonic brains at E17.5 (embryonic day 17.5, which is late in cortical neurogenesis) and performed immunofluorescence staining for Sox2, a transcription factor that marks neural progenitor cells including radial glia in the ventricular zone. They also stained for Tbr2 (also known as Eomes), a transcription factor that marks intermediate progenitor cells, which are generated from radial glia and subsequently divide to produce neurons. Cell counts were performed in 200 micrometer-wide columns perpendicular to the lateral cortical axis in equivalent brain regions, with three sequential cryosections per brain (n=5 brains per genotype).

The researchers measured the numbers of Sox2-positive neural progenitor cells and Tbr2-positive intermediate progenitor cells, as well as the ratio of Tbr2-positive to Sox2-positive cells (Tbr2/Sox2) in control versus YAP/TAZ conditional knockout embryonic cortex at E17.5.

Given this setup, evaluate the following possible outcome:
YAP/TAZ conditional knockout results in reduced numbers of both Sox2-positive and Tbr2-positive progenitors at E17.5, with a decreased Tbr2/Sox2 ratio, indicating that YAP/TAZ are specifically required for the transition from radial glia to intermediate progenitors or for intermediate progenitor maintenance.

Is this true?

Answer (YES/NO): YES